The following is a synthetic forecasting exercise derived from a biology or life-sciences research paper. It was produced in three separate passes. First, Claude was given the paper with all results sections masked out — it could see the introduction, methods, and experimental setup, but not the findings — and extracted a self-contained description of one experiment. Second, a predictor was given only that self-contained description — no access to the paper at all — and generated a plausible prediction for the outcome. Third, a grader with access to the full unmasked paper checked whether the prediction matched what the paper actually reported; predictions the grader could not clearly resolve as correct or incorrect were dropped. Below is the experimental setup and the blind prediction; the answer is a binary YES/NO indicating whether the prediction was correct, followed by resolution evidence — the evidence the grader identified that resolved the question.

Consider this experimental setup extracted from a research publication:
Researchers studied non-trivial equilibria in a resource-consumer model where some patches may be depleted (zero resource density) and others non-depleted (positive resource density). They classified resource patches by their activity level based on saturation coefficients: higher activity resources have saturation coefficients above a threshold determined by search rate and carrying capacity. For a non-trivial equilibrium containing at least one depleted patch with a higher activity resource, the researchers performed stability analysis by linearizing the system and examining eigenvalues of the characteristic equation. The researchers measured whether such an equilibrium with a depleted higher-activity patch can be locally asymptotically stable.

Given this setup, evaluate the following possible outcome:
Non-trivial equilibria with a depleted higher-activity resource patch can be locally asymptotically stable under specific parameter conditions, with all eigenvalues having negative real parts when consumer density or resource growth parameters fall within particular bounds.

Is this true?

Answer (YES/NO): NO